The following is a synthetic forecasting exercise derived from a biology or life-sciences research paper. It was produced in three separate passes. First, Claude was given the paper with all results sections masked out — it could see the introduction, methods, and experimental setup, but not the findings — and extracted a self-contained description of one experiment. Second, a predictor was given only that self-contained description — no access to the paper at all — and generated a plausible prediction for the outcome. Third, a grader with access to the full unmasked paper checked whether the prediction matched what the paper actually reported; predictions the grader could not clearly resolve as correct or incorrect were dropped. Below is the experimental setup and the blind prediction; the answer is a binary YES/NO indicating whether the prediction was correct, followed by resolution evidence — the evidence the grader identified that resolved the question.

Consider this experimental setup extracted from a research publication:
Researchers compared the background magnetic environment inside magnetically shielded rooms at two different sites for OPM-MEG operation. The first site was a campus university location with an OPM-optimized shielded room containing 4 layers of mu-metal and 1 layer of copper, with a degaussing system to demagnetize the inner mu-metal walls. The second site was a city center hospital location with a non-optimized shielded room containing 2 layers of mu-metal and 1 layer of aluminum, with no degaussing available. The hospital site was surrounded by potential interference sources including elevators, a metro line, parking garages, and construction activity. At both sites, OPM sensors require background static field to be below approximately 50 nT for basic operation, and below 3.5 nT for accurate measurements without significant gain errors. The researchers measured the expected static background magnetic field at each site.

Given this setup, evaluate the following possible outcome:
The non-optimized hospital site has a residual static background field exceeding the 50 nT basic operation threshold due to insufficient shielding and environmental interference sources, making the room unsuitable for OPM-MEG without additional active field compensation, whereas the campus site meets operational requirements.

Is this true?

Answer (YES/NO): NO